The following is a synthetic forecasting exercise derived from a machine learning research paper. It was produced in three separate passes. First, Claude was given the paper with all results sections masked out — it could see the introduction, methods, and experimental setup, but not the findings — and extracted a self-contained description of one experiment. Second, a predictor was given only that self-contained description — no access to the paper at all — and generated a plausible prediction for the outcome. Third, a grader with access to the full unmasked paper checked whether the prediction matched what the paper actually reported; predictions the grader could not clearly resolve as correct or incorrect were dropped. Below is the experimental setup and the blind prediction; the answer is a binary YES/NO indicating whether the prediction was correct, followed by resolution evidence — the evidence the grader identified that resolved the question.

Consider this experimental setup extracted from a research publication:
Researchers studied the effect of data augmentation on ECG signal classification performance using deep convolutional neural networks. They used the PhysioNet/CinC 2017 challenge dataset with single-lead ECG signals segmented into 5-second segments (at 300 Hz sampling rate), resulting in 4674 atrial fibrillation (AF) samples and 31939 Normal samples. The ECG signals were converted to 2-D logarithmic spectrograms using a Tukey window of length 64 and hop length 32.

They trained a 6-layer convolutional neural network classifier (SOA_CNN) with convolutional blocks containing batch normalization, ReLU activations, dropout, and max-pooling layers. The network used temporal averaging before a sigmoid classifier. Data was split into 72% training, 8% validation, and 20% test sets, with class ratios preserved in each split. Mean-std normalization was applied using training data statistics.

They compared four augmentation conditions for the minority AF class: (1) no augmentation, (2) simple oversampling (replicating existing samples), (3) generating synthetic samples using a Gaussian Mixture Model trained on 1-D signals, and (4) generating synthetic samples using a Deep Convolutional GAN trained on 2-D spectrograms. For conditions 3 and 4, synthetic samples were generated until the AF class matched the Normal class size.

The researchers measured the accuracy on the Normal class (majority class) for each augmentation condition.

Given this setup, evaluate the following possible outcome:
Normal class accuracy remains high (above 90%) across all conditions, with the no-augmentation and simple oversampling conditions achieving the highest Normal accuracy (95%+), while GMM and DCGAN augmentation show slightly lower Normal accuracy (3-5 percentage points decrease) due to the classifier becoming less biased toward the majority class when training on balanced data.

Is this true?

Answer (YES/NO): NO